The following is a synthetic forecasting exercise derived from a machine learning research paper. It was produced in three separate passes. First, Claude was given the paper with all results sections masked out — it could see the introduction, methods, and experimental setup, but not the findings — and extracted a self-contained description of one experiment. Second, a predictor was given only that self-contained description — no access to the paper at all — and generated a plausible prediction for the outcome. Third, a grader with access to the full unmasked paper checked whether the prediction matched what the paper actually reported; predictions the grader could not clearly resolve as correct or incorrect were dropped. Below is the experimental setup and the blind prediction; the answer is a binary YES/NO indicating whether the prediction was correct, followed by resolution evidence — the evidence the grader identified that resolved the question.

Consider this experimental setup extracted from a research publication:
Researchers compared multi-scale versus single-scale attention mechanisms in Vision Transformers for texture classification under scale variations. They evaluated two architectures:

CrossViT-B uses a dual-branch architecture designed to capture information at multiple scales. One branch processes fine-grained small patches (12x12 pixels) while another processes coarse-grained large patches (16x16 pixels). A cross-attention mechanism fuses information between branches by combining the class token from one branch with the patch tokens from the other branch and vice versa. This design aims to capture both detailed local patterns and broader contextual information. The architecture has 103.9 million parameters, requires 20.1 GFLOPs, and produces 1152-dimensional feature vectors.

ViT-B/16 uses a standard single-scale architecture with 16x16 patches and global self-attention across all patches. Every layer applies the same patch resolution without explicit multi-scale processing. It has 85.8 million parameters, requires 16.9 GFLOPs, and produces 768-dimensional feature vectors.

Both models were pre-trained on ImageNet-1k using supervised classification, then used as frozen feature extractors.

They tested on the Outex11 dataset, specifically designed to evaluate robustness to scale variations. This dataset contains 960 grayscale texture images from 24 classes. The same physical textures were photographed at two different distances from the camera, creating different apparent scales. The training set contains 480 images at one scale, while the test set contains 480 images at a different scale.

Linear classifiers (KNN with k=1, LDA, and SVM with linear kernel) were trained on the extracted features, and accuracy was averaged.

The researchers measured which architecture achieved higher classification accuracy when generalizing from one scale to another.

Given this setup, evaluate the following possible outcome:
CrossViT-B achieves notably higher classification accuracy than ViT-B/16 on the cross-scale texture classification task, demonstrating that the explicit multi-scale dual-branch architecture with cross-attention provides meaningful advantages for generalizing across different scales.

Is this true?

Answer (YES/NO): NO